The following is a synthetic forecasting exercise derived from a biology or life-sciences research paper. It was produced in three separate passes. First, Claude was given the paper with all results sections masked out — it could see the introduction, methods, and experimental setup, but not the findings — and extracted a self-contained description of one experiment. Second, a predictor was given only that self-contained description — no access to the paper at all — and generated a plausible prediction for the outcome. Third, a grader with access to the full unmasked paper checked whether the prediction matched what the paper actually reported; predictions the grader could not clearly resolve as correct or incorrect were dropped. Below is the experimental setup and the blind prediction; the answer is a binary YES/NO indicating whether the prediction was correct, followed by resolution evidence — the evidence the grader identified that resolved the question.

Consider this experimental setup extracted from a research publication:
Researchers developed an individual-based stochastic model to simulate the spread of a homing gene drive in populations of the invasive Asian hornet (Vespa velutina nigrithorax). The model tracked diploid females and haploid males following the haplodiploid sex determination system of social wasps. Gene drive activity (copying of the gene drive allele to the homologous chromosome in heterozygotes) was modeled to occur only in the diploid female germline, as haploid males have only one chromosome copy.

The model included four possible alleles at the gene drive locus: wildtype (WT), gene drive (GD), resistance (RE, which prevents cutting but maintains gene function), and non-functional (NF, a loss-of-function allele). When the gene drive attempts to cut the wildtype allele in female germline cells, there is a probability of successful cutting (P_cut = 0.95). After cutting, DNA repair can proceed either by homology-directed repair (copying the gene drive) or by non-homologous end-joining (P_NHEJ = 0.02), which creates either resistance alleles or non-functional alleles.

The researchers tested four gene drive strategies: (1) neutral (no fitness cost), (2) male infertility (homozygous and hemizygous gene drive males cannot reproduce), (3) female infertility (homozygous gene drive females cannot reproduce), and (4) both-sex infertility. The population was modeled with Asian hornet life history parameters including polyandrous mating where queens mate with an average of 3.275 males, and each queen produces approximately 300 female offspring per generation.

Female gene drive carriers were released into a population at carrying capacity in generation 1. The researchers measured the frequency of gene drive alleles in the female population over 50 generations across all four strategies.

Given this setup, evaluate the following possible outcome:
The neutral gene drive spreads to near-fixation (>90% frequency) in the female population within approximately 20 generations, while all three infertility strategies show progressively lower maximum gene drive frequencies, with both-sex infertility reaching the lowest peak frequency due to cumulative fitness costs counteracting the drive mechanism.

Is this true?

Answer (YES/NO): NO